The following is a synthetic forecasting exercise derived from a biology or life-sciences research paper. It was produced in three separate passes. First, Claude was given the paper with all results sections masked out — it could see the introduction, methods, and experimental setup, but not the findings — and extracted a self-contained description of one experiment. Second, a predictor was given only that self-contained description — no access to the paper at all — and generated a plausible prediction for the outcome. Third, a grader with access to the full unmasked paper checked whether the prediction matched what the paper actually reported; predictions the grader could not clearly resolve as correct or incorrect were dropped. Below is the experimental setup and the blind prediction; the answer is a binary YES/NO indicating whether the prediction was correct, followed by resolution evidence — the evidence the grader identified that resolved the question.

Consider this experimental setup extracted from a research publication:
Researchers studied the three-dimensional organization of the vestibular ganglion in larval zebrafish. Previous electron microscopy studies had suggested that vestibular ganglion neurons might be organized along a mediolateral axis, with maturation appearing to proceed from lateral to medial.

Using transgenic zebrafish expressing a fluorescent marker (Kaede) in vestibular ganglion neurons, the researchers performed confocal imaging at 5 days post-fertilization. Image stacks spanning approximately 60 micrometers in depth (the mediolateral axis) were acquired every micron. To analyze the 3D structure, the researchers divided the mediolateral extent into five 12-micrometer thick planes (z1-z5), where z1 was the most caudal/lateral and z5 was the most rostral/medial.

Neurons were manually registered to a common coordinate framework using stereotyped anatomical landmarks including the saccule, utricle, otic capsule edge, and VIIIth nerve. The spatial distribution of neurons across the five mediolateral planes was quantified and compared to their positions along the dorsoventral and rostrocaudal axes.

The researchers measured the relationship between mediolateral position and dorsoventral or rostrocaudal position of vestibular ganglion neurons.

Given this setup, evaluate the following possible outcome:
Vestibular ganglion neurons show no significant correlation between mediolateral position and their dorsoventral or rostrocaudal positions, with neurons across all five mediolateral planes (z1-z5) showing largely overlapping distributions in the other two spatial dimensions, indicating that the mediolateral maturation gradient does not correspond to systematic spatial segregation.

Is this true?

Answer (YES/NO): YES